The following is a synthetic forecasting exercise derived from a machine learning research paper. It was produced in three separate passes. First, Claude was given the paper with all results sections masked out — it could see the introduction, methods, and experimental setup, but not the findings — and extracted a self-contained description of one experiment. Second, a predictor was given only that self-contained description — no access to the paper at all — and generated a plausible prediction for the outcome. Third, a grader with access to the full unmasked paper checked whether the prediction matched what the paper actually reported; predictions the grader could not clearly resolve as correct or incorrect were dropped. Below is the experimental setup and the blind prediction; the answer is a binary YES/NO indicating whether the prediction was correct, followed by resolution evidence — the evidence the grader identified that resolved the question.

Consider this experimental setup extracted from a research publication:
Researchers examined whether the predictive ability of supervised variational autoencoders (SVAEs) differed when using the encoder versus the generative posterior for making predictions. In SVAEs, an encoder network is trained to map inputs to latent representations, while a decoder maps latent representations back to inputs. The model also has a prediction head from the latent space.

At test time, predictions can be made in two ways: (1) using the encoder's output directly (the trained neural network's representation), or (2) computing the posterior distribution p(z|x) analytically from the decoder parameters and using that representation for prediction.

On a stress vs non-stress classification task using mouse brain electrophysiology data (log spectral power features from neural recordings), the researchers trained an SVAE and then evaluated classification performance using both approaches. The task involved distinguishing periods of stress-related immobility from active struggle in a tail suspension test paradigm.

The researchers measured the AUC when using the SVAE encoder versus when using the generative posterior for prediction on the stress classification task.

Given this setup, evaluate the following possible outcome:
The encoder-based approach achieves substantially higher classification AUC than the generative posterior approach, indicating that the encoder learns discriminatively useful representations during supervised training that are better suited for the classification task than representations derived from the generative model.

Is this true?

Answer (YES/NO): YES